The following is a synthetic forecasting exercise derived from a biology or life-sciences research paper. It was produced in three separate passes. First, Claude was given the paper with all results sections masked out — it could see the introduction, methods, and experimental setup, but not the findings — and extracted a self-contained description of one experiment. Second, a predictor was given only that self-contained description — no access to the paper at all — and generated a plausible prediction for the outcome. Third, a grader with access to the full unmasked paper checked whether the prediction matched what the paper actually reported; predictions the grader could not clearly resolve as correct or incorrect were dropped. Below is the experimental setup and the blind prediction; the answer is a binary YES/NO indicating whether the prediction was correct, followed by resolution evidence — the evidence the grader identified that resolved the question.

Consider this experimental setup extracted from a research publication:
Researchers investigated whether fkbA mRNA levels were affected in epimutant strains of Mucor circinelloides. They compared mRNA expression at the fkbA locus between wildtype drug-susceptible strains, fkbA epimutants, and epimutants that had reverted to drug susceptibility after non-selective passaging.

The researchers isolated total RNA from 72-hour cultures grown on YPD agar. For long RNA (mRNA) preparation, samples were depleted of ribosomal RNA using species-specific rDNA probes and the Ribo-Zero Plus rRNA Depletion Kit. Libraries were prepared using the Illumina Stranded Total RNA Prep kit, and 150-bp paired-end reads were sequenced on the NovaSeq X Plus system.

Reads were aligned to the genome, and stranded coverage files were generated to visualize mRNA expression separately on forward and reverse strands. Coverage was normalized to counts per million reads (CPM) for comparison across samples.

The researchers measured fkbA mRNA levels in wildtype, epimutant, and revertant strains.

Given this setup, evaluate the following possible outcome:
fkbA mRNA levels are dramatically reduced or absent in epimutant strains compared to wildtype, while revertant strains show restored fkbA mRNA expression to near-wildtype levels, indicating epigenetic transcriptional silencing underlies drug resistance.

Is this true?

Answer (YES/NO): NO